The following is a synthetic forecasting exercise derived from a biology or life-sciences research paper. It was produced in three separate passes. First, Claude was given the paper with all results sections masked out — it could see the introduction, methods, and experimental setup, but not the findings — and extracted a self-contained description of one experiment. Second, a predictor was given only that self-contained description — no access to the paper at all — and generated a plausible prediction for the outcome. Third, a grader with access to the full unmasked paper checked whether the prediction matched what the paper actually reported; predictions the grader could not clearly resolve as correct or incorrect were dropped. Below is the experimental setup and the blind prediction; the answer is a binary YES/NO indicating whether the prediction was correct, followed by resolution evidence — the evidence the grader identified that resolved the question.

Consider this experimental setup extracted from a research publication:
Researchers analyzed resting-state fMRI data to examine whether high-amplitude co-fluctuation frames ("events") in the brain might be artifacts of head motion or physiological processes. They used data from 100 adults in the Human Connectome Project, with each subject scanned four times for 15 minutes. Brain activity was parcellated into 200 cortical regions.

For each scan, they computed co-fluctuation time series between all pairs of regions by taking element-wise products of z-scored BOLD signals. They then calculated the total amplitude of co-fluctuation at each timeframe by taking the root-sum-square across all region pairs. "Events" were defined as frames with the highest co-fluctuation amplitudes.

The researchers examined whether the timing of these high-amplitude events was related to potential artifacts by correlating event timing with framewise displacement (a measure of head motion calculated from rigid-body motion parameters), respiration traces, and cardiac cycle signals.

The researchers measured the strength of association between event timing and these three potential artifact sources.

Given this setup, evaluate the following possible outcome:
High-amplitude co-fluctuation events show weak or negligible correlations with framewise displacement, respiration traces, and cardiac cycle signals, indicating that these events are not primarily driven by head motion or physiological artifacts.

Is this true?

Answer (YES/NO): YES